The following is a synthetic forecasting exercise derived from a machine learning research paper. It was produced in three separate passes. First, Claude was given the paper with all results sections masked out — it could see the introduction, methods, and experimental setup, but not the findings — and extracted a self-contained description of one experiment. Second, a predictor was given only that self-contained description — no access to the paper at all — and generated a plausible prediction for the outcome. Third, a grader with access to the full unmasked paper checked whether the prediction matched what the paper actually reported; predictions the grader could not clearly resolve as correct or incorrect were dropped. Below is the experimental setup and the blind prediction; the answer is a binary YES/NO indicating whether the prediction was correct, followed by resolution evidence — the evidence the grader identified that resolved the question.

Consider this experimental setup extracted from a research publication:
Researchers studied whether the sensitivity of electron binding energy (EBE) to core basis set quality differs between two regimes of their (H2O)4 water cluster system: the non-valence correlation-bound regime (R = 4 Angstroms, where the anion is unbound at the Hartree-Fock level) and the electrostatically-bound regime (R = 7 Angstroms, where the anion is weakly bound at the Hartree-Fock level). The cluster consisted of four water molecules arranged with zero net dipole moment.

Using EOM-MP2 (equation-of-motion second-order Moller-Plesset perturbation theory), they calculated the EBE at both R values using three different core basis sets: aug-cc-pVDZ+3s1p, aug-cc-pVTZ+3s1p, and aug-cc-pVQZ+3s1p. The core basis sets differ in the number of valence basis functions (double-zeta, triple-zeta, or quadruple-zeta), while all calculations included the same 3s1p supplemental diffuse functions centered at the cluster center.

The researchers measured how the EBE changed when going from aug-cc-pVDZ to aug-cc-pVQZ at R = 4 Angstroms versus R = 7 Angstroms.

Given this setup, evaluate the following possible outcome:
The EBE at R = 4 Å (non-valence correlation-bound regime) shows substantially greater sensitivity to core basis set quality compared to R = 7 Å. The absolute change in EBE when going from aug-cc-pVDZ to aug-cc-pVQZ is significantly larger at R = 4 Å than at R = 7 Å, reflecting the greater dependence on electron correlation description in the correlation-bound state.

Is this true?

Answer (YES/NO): YES